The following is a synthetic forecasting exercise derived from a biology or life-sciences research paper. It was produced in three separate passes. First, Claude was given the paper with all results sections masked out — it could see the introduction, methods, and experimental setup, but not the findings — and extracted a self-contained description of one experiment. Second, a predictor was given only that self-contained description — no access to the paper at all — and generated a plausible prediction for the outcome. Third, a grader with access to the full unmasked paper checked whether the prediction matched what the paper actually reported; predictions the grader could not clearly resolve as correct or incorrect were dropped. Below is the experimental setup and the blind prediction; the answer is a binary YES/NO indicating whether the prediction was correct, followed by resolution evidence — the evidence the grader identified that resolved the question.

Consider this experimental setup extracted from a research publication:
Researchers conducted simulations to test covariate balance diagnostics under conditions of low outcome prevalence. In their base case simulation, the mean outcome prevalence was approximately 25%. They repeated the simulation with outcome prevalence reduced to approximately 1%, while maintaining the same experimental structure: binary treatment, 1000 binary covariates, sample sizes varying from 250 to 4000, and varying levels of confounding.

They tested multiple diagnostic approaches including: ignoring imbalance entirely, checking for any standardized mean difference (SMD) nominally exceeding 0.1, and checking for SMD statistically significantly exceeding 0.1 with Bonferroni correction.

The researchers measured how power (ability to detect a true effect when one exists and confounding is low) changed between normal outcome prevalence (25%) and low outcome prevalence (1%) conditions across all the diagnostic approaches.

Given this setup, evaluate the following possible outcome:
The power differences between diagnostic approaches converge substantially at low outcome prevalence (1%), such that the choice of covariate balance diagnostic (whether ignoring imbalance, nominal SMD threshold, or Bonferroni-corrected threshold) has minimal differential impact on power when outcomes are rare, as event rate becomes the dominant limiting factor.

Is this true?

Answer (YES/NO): YES